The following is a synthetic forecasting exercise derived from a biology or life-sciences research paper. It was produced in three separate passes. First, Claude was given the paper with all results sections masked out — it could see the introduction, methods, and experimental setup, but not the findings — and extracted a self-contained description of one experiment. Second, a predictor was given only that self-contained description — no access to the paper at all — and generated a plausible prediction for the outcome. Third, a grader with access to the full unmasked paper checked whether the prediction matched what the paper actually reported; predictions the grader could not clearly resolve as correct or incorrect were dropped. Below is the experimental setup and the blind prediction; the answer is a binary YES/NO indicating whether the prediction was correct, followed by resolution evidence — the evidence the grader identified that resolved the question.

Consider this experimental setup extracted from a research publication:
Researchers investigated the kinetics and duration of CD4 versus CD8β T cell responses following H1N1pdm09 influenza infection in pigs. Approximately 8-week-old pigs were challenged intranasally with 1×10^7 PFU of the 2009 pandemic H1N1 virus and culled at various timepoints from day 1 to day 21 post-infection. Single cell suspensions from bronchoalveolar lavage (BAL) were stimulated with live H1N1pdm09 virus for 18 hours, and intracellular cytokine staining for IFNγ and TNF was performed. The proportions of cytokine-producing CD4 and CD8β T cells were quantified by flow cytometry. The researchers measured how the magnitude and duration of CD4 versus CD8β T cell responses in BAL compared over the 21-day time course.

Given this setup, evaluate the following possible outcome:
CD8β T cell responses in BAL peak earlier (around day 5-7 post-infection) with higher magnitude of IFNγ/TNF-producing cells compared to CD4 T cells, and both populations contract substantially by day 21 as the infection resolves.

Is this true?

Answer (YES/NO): NO